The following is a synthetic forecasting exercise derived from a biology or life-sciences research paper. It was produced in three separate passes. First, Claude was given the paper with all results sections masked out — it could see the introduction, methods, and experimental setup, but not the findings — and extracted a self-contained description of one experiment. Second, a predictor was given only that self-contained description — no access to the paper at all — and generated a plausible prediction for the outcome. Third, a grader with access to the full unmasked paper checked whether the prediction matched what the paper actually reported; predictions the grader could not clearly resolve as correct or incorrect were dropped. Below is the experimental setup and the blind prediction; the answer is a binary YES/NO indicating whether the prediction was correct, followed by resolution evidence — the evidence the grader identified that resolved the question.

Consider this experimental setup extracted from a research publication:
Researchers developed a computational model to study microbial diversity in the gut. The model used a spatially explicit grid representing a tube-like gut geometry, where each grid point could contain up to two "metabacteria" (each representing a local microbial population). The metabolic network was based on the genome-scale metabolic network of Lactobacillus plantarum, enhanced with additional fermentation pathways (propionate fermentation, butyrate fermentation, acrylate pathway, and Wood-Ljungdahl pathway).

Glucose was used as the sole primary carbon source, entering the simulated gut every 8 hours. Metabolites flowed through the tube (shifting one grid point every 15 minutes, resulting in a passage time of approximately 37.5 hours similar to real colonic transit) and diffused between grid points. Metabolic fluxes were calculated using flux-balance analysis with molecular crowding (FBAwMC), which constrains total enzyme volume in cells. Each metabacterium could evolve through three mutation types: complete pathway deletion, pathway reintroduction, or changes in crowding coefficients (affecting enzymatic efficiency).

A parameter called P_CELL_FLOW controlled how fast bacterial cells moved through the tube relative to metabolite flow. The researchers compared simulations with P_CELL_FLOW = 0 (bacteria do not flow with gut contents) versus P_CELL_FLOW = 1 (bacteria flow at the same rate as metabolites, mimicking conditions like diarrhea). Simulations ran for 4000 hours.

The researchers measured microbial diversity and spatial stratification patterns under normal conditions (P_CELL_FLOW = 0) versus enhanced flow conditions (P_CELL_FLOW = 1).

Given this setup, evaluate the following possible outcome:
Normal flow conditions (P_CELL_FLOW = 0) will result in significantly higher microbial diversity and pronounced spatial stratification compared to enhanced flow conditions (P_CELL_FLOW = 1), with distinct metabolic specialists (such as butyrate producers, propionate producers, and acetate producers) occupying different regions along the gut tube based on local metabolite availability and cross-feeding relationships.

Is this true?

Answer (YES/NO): YES